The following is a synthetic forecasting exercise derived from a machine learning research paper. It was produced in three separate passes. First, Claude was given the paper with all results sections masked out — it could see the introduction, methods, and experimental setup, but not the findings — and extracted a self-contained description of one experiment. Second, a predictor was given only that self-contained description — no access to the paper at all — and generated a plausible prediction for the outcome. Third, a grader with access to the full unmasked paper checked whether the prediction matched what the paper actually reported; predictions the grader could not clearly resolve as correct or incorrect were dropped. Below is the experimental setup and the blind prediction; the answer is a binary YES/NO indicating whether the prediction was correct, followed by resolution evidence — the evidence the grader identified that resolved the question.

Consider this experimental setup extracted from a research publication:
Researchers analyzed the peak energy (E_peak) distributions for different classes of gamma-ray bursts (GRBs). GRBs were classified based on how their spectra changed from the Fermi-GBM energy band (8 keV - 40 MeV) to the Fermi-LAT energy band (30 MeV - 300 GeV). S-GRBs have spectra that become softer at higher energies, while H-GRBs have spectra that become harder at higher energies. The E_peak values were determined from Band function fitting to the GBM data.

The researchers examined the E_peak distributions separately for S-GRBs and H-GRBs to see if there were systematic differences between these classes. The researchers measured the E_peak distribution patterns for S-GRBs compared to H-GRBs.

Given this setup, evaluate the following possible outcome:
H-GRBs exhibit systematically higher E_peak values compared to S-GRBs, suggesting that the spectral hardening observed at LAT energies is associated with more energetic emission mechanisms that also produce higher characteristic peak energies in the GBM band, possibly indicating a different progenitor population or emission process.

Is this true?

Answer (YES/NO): YES